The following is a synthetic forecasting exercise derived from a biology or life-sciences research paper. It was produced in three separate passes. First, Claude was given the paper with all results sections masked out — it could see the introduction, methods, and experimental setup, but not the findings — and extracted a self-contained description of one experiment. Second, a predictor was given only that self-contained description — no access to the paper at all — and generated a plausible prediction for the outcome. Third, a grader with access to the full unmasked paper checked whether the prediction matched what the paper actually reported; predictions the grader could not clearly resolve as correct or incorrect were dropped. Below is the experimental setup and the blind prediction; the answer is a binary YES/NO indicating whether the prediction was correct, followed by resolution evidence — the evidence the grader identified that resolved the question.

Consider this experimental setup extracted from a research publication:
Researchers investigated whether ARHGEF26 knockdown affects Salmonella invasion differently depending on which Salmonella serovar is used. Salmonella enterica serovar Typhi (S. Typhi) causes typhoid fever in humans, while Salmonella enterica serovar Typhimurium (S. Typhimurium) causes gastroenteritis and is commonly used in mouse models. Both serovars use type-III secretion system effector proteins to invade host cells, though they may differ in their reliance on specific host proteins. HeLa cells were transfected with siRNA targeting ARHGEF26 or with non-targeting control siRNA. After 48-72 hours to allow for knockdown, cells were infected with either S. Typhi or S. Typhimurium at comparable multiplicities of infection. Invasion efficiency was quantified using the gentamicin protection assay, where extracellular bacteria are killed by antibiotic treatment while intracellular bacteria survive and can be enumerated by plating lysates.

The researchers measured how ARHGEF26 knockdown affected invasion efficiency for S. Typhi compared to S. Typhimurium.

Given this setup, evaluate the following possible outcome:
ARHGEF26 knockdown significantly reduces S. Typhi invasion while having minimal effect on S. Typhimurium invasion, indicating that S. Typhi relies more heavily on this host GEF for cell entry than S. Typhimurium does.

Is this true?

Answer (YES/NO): YES